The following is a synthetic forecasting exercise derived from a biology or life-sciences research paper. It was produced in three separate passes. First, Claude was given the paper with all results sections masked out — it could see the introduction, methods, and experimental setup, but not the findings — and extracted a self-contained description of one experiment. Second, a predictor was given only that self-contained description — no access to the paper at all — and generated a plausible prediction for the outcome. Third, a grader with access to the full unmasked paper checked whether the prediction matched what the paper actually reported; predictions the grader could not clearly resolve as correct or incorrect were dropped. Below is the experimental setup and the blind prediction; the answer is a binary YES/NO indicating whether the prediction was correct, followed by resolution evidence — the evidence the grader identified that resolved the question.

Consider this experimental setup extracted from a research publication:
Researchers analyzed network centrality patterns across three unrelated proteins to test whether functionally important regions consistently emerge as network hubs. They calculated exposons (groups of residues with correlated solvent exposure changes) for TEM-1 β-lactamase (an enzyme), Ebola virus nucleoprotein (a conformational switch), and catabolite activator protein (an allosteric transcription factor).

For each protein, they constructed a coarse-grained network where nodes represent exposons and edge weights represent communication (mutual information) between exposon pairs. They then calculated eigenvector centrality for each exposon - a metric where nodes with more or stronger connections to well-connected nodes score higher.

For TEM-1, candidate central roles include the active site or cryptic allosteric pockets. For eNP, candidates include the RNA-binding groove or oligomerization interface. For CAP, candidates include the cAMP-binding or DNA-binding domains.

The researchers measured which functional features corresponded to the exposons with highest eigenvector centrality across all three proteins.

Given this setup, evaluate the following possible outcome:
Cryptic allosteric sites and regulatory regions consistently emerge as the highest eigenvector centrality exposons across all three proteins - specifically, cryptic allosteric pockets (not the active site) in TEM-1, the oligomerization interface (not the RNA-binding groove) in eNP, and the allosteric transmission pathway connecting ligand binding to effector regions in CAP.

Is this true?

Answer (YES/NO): NO